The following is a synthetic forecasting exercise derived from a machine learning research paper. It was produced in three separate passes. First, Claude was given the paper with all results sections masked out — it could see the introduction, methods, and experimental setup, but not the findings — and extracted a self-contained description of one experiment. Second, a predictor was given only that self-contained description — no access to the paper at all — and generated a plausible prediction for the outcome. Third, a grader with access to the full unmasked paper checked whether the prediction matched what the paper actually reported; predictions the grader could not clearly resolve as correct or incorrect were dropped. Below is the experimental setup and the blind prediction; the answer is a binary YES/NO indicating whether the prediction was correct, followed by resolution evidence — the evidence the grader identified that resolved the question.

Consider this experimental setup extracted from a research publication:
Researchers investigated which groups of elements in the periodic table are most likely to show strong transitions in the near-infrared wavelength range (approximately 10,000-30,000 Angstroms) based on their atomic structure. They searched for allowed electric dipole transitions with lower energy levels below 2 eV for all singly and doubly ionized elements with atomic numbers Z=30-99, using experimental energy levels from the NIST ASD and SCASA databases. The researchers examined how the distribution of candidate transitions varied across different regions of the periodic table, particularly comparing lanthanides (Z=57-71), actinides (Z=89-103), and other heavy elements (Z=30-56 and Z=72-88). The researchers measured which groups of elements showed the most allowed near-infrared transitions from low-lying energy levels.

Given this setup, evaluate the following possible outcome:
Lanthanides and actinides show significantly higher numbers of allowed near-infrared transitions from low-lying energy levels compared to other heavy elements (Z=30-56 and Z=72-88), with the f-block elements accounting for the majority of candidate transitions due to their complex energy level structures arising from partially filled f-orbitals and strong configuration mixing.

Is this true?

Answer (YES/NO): YES